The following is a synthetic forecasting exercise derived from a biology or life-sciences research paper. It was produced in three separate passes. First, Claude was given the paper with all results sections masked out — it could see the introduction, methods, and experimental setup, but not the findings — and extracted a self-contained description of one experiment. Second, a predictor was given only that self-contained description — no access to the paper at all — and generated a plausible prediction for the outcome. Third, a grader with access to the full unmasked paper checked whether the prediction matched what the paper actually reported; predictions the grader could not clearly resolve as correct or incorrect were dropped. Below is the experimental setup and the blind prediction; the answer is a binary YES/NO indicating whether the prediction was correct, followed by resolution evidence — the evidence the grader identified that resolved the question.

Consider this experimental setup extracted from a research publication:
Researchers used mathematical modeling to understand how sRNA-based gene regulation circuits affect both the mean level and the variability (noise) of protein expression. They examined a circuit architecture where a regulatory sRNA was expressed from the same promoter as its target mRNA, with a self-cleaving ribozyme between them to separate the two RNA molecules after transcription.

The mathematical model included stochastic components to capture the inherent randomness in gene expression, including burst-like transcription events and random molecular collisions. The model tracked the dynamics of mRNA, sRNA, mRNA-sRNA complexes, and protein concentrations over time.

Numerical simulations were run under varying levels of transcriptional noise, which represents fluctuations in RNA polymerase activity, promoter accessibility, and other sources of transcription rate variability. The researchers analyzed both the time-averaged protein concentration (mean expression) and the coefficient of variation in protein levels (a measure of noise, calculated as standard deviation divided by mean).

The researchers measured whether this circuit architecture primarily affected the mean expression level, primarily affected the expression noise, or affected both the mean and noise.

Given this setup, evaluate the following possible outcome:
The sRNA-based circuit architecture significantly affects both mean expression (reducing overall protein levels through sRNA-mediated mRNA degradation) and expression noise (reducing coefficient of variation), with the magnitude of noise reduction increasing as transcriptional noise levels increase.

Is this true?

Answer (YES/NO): NO